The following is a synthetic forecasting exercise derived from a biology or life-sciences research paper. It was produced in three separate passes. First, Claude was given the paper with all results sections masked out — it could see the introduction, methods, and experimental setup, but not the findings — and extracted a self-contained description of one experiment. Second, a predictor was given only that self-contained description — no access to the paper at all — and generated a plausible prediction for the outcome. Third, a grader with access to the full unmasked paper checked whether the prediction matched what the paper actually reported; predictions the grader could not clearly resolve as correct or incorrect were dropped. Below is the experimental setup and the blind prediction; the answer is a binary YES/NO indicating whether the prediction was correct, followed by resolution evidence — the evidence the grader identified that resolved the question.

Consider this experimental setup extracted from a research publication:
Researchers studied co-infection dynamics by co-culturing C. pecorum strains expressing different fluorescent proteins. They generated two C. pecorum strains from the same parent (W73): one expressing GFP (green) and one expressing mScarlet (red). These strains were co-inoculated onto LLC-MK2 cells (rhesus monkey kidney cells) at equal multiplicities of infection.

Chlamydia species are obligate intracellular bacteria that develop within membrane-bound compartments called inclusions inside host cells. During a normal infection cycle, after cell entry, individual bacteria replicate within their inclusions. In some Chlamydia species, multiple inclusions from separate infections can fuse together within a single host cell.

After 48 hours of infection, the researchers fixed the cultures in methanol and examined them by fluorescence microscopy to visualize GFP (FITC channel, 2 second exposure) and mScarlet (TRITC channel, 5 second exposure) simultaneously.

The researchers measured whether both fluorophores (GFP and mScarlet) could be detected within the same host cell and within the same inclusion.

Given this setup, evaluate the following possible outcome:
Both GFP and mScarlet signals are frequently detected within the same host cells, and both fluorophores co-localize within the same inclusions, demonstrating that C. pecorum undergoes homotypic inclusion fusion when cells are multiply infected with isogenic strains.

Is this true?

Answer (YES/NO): NO